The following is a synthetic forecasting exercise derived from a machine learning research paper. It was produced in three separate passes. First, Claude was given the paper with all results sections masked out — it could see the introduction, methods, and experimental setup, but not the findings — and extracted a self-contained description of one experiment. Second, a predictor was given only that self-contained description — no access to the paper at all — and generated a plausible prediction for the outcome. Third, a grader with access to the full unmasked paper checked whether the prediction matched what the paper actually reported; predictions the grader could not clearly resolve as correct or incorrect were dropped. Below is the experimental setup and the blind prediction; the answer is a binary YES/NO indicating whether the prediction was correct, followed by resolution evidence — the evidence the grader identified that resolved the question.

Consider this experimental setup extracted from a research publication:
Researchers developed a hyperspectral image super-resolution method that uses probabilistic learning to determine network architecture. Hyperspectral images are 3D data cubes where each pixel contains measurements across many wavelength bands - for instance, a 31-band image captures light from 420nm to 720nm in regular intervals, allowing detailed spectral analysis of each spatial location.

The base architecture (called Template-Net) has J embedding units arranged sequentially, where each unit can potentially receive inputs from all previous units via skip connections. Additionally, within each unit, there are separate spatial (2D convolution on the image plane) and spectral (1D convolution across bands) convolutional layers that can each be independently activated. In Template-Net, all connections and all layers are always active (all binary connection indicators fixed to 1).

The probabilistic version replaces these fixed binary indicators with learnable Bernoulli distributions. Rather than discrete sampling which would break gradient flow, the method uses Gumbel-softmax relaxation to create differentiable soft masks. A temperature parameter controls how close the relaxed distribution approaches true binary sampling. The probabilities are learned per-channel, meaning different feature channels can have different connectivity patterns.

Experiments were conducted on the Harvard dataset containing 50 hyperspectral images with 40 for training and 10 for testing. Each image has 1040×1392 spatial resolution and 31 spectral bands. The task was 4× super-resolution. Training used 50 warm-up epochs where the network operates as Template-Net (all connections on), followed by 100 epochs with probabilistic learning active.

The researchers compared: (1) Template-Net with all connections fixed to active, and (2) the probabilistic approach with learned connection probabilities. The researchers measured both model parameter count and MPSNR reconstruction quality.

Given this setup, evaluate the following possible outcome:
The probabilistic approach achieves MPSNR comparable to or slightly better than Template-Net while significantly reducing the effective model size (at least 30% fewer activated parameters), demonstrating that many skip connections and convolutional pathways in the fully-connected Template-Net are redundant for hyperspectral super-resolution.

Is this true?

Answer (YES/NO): NO